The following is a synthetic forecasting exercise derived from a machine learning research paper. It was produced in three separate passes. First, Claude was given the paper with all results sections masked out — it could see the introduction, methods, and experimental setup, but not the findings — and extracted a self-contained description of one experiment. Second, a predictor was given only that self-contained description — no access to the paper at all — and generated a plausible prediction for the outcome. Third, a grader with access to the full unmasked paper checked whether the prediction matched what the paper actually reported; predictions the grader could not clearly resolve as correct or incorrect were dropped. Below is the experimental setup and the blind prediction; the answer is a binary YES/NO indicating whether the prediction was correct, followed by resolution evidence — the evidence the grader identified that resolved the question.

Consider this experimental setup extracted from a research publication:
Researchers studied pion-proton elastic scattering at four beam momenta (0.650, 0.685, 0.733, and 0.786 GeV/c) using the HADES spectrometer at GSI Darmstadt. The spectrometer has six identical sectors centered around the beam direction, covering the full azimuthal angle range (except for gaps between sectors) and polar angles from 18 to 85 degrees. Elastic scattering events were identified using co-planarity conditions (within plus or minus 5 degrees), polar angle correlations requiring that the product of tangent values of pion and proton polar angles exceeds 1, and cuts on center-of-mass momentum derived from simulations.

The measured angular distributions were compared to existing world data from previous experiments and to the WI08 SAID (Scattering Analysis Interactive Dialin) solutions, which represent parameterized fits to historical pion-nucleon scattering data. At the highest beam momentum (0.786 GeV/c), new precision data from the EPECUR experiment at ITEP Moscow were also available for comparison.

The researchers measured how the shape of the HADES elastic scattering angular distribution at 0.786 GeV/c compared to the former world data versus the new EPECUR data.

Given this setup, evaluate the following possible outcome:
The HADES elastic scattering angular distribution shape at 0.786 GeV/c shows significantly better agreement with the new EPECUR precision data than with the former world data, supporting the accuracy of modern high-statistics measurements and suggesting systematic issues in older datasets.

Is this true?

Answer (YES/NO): YES